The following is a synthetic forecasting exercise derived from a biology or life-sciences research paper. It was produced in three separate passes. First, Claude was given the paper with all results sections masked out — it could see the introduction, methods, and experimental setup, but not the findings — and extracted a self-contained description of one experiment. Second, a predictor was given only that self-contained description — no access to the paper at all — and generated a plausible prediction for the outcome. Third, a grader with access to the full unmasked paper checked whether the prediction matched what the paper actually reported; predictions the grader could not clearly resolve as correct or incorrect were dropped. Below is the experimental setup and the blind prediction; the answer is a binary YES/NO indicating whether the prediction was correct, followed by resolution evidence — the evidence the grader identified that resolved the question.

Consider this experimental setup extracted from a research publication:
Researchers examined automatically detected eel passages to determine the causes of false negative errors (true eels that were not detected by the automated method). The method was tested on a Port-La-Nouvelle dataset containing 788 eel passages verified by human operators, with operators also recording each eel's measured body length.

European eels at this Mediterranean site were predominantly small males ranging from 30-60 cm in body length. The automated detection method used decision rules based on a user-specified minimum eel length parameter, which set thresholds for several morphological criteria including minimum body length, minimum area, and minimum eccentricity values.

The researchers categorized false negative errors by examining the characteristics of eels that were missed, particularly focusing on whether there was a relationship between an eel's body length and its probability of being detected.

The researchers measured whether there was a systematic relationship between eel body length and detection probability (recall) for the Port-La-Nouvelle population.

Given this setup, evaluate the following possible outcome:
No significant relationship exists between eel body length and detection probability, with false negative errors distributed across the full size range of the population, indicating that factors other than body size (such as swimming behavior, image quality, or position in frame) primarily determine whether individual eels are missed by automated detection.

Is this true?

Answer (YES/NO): NO